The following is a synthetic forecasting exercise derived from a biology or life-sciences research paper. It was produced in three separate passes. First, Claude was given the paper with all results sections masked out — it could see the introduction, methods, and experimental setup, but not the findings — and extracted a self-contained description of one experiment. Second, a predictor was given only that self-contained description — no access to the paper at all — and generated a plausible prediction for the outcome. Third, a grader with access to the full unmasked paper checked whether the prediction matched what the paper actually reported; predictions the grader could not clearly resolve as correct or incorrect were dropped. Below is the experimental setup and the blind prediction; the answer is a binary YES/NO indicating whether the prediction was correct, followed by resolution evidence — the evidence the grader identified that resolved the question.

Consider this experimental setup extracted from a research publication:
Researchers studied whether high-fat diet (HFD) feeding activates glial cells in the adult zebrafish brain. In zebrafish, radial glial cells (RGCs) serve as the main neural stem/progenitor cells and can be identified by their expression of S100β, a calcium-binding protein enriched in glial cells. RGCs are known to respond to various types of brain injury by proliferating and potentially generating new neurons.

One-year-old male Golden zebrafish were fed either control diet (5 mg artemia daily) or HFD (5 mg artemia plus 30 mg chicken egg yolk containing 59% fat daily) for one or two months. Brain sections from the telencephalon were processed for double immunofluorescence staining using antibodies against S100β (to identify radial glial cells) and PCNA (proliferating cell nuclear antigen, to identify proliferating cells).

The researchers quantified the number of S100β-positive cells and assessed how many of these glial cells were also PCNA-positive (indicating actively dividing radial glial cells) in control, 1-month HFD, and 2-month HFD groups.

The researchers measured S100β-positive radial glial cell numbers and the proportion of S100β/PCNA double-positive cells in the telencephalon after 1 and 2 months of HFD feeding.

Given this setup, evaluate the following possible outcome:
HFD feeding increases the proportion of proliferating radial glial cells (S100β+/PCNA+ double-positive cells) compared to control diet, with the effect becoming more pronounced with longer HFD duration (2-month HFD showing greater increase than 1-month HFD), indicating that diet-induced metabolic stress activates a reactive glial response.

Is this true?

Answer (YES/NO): YES